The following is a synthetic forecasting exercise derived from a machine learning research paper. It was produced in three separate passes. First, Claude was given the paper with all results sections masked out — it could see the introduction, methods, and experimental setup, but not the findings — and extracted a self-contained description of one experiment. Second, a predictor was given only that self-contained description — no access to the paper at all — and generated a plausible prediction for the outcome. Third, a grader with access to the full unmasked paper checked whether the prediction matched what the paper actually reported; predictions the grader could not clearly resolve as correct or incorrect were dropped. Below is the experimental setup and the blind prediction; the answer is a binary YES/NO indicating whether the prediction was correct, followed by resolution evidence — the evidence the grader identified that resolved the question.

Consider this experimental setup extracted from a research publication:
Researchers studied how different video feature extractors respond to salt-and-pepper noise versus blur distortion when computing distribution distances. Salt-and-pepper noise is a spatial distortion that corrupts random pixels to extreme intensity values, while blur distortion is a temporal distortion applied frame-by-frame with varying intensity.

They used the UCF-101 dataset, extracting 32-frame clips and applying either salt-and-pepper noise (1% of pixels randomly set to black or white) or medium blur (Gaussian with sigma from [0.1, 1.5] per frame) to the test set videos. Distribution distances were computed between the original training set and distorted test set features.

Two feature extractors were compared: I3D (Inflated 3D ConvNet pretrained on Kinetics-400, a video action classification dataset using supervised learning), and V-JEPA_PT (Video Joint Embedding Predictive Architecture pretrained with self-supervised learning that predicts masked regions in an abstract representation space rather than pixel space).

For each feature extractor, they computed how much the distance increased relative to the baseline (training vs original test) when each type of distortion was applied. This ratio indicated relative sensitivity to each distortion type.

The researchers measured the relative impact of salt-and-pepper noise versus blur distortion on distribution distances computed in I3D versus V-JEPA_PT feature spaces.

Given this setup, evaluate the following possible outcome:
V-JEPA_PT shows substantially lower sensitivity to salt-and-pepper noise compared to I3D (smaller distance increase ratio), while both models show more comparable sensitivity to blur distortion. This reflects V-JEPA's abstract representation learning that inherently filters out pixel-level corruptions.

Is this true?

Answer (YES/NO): NO